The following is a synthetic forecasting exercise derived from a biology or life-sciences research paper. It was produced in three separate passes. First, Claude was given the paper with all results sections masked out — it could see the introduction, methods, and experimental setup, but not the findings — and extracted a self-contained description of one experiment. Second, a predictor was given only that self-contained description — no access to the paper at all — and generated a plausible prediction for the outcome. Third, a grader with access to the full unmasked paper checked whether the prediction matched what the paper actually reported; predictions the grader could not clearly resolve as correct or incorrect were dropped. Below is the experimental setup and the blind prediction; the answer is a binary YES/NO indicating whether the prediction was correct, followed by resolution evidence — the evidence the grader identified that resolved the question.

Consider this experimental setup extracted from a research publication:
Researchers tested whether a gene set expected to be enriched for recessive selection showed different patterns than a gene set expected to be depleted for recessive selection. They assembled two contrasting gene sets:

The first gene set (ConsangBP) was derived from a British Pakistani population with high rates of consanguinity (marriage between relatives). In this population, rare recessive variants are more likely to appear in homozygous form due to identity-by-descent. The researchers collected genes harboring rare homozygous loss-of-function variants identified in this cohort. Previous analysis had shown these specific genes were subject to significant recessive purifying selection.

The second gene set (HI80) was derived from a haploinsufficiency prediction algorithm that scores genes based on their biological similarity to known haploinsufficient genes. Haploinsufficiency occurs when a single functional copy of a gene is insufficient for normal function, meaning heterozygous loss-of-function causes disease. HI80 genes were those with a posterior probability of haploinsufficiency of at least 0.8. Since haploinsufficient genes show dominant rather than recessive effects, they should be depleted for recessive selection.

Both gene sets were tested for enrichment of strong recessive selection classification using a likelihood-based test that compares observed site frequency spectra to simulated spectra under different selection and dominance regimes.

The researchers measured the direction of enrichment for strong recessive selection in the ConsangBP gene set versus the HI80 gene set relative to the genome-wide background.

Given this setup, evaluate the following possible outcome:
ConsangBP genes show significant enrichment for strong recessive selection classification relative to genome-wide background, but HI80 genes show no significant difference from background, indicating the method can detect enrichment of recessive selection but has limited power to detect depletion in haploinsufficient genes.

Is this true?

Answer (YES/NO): NO